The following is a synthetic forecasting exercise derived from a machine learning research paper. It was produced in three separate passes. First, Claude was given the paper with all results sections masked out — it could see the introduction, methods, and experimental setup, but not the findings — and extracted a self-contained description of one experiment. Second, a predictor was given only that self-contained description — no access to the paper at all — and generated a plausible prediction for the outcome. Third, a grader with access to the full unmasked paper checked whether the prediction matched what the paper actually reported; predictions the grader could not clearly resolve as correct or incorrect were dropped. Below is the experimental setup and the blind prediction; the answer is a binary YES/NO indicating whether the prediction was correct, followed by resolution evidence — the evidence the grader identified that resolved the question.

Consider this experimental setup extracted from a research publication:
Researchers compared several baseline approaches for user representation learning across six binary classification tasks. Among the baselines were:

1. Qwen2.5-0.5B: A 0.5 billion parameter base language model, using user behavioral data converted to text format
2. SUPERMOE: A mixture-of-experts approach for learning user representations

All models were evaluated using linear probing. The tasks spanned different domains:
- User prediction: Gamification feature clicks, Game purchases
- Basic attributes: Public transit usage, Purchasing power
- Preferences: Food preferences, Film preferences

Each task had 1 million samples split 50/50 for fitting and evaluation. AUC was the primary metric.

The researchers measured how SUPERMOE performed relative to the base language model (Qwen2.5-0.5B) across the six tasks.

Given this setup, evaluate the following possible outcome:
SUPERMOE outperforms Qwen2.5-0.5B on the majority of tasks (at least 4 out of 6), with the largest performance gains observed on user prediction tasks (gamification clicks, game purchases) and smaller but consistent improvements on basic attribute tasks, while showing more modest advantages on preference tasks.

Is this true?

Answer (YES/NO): NO